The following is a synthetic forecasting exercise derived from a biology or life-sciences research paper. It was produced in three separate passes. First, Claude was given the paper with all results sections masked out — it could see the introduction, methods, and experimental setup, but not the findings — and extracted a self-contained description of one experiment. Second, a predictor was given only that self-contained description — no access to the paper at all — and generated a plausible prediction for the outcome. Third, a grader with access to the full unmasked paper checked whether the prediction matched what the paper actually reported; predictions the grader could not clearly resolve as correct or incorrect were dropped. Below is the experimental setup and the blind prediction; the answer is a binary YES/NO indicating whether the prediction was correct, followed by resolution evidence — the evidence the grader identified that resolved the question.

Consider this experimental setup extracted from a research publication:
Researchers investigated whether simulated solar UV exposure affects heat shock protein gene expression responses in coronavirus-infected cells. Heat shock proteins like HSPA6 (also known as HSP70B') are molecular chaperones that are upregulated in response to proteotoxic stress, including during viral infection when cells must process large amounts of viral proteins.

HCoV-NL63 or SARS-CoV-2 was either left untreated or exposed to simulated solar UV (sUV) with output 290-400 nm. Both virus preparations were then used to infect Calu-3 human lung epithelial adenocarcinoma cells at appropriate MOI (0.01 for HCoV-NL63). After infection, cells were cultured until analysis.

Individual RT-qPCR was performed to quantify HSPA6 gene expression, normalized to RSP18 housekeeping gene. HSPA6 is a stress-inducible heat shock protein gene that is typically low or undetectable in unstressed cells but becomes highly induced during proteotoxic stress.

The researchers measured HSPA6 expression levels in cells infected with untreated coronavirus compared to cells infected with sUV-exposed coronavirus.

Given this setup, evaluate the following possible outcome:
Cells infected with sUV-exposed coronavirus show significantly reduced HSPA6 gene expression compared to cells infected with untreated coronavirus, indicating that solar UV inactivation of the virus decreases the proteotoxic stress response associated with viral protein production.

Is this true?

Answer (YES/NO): YES